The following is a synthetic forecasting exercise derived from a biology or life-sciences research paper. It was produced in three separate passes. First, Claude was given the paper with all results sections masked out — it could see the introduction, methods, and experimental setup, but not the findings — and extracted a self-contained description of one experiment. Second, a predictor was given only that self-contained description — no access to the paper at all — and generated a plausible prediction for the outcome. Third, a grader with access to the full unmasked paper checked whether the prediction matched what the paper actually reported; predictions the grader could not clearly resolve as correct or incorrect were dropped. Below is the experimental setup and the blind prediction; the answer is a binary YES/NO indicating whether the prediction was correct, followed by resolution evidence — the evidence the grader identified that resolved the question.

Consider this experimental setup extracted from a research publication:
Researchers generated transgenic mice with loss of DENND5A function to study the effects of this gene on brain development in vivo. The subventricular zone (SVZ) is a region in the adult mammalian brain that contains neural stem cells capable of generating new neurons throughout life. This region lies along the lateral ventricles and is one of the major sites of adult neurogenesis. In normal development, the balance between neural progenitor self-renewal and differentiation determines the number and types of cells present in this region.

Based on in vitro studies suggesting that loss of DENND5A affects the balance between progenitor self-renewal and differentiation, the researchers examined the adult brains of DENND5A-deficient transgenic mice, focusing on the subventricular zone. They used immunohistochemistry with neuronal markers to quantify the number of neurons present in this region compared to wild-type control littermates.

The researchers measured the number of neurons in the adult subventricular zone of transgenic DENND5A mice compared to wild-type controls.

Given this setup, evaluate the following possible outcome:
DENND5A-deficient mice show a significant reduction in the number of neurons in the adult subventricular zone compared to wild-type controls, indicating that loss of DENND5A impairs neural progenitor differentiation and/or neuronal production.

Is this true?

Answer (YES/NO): NO